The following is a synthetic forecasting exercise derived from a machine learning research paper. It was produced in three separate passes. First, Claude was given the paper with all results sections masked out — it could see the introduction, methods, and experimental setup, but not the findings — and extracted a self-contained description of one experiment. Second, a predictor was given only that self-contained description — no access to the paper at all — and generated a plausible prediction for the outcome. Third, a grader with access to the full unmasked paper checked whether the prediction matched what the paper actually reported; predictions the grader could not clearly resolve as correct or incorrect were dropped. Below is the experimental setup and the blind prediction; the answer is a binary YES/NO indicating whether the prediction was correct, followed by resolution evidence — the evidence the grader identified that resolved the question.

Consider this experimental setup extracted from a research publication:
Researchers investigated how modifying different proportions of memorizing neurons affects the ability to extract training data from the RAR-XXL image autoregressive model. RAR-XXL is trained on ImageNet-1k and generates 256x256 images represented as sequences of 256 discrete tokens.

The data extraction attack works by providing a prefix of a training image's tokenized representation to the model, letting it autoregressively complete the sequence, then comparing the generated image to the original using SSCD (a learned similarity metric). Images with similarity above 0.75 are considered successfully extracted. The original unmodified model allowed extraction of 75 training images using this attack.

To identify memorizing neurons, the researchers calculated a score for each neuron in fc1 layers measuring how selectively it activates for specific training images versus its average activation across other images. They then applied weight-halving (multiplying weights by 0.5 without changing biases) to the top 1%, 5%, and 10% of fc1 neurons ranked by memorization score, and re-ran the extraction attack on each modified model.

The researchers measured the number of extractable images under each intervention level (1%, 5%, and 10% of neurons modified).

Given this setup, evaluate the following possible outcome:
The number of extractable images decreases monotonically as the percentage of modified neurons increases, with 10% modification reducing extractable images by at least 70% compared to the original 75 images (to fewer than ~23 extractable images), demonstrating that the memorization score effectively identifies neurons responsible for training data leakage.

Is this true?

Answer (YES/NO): YES